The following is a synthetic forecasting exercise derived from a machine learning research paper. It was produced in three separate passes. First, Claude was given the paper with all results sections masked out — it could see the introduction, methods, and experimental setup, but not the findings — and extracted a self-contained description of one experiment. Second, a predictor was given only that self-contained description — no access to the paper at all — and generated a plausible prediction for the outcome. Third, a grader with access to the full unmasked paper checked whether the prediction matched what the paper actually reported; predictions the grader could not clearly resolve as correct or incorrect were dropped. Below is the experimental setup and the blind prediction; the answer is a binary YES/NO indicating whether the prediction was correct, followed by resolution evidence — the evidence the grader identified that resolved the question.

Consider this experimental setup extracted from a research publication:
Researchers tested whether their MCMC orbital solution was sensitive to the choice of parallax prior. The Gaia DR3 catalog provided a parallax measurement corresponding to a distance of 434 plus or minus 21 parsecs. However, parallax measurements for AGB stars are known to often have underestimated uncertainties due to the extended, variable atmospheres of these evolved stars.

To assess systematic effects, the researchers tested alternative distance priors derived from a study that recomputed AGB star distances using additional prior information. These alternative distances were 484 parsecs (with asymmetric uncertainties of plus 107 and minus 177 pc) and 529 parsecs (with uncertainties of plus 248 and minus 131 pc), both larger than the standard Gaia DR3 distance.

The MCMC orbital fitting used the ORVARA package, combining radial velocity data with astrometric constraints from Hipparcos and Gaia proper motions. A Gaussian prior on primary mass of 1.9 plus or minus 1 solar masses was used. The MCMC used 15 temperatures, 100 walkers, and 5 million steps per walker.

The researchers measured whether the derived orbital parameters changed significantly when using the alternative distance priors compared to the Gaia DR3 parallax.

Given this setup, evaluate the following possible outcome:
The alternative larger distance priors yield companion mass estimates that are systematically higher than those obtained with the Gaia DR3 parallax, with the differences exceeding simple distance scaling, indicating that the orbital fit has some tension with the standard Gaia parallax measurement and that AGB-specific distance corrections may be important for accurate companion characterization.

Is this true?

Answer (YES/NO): NO